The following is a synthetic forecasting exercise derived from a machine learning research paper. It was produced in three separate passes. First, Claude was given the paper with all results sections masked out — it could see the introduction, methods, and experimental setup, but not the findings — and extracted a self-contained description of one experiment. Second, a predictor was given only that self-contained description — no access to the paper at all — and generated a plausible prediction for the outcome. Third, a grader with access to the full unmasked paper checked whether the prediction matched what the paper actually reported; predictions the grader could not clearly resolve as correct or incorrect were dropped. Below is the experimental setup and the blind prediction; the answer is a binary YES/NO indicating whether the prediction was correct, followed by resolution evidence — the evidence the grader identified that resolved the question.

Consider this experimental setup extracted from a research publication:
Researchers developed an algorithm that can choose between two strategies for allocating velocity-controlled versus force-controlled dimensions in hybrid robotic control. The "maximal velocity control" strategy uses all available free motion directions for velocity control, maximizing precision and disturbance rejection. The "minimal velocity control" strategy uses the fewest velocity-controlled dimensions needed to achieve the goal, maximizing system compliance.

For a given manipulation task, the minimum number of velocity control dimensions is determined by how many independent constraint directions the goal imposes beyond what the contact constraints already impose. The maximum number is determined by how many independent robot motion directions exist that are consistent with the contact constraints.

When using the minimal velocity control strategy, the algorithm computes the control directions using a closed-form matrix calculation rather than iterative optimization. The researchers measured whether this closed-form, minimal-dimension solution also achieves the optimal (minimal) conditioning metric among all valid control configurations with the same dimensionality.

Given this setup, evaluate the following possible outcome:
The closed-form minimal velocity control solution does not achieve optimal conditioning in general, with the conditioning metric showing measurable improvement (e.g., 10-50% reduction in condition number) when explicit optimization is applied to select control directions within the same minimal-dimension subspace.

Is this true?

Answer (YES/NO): NO